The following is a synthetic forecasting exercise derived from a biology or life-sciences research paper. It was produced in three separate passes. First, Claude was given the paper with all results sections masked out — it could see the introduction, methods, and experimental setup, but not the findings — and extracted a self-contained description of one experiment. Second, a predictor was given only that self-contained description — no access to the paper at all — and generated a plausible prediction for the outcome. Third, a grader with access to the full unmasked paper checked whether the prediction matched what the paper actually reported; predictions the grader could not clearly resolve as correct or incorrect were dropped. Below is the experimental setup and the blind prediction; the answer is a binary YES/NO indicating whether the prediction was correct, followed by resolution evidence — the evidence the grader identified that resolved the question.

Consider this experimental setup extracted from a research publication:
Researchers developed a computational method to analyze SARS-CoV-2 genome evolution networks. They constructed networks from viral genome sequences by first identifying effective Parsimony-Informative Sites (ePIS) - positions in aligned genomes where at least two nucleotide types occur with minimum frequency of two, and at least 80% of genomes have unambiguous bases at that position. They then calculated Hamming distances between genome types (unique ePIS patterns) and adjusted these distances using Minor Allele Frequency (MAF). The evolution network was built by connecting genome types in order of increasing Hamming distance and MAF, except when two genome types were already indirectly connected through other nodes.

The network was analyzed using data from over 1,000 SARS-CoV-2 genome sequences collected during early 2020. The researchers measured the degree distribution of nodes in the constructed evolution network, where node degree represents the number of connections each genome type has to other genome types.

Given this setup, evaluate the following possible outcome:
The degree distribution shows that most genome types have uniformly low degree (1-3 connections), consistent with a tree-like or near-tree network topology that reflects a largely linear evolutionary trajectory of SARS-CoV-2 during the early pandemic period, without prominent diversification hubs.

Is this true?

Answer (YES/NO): NO